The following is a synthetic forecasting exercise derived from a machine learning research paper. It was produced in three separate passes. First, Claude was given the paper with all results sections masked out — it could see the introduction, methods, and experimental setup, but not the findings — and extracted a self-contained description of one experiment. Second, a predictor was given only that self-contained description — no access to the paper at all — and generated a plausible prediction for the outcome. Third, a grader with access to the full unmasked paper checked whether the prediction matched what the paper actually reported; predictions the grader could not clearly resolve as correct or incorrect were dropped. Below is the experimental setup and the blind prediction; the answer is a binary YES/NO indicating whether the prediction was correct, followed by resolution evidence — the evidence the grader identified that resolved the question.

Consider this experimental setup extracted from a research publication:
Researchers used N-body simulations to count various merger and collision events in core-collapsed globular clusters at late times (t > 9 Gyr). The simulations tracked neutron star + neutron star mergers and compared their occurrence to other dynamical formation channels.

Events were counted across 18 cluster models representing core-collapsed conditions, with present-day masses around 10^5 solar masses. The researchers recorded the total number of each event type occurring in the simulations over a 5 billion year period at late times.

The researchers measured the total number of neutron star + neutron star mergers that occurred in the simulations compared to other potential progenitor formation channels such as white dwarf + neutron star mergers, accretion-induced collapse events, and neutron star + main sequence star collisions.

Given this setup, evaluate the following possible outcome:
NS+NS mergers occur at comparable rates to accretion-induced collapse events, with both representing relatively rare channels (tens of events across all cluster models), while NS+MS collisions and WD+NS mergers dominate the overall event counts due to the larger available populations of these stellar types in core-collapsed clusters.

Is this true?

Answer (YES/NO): NO